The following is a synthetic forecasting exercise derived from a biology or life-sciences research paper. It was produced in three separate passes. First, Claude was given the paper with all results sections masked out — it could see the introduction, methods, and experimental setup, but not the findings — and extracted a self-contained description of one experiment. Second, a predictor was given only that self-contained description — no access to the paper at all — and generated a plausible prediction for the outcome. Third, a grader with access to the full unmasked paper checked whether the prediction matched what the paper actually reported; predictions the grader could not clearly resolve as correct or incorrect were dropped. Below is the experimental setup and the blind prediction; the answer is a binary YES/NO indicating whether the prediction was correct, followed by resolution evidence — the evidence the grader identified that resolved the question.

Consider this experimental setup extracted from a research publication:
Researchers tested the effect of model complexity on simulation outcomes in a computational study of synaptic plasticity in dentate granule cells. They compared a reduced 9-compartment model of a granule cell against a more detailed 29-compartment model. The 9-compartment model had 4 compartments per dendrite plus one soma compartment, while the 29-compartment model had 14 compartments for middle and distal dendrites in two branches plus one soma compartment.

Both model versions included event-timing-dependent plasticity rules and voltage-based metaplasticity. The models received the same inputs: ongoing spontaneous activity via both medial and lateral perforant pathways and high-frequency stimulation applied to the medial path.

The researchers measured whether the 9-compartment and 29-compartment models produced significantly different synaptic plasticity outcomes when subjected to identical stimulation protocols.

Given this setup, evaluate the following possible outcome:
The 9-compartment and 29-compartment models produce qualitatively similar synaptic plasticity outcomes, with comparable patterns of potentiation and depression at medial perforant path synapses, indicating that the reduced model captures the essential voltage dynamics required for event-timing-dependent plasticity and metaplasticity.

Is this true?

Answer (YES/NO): YES